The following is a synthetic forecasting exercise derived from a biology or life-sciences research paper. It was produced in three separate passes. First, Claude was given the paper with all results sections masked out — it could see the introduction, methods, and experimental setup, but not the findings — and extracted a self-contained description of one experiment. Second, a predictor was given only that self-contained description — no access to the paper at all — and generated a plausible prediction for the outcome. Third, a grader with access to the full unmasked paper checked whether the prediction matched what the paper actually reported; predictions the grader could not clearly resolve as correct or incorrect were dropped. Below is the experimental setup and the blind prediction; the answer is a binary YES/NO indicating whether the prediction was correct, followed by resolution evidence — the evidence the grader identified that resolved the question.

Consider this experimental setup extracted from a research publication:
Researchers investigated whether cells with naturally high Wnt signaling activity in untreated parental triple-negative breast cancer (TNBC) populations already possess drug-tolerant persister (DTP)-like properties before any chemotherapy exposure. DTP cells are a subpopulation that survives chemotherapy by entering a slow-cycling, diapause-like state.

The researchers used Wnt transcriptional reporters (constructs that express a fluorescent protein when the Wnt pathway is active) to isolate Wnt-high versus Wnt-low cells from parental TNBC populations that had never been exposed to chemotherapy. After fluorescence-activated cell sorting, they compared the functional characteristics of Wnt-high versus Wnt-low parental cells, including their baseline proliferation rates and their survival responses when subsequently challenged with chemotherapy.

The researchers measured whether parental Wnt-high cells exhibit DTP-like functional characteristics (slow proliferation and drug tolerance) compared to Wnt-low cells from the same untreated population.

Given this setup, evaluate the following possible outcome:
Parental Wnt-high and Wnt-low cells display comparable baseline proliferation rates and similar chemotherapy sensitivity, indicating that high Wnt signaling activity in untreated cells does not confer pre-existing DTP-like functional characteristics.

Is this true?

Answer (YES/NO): NO